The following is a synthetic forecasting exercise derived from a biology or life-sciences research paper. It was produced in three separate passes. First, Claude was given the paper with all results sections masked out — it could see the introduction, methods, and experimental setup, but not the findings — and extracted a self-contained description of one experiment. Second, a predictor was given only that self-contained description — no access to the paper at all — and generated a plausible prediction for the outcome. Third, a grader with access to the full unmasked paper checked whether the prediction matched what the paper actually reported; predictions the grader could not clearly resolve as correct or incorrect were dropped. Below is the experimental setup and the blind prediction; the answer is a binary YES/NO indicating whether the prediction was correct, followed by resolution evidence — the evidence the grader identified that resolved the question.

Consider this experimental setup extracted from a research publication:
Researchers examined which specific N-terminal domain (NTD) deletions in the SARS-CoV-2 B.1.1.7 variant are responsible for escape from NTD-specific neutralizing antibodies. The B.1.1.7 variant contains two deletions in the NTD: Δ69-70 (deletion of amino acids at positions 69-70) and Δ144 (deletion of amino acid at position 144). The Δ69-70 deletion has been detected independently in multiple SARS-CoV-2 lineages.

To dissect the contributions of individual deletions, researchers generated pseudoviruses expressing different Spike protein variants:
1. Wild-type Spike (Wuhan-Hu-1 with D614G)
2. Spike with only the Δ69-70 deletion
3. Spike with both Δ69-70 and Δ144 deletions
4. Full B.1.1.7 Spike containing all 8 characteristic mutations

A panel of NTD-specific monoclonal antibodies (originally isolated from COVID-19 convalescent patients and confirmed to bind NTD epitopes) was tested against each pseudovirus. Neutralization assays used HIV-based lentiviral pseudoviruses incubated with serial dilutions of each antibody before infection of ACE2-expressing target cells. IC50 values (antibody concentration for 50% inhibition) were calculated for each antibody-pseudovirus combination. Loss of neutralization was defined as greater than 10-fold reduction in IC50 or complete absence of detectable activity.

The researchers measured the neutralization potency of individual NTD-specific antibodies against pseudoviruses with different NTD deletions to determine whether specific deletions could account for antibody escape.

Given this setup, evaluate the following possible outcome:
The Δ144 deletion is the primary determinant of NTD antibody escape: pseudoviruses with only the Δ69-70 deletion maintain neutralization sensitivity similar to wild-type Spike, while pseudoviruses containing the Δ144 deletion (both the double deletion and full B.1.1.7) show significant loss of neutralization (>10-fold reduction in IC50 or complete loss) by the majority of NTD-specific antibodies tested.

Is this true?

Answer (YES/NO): YES